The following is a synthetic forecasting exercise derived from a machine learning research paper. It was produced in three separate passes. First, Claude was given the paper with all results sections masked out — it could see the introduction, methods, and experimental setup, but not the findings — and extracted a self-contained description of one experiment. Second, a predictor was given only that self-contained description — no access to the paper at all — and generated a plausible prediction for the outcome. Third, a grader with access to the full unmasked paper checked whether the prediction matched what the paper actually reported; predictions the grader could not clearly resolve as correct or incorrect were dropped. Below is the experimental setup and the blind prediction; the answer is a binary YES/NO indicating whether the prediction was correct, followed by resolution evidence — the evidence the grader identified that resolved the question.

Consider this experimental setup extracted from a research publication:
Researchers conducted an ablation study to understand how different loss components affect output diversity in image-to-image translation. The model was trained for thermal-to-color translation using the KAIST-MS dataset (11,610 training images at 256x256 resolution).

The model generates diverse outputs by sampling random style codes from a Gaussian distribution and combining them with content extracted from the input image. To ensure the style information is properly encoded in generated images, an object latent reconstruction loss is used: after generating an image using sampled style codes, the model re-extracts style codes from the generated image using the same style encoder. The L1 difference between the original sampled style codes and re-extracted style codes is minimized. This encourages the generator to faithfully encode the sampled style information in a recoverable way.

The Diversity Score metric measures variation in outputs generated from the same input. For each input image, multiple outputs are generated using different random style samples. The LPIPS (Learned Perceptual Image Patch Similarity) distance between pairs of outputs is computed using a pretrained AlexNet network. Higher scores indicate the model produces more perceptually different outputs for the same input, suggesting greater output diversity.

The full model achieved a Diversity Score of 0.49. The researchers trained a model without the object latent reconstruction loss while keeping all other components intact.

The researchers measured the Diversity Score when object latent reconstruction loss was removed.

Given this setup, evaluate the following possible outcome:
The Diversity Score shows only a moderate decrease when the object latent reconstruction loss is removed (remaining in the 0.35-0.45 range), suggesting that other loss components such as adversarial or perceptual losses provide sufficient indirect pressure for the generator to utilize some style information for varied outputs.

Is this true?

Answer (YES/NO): YES